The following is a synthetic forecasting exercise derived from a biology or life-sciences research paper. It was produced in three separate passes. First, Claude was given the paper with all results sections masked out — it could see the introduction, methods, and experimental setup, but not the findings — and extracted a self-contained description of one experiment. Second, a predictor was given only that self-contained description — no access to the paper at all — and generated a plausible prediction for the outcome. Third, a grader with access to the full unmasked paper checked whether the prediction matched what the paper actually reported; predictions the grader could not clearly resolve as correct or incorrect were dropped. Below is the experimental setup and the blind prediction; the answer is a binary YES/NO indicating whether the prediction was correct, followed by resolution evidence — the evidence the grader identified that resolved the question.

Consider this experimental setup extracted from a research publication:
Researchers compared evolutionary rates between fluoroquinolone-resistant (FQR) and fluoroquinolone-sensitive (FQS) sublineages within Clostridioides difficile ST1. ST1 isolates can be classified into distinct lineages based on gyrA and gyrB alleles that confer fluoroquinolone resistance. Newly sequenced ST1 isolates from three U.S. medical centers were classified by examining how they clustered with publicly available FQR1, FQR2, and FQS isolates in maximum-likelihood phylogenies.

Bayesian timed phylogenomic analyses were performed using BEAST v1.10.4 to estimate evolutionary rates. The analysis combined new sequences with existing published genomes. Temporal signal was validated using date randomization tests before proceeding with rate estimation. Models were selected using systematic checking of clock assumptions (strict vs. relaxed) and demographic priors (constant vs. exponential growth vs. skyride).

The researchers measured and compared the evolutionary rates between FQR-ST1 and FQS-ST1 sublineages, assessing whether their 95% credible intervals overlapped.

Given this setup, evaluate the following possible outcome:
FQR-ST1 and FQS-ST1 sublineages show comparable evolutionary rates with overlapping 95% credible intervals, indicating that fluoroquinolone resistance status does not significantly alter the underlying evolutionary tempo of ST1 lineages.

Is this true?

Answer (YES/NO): NO